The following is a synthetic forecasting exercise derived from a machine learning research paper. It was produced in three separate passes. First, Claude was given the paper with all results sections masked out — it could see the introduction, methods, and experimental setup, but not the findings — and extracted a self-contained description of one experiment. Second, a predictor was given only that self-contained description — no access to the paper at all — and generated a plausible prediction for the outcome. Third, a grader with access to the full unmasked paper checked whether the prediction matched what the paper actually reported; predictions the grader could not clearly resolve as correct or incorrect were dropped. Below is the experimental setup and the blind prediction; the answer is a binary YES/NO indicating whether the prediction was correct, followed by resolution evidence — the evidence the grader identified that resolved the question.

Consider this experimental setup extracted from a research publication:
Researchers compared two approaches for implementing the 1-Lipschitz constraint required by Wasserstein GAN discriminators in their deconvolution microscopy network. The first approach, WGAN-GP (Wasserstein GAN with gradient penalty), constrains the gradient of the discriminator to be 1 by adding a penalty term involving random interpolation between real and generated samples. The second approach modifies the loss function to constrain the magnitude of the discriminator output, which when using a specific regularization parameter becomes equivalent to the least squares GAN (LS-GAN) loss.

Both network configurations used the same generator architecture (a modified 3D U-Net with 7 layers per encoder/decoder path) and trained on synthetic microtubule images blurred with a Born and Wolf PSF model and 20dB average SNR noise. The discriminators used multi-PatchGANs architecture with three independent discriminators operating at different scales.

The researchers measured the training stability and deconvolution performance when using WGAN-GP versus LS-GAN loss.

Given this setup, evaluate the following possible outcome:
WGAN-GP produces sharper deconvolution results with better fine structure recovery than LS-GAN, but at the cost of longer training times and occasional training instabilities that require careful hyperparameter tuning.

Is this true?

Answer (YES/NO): NO